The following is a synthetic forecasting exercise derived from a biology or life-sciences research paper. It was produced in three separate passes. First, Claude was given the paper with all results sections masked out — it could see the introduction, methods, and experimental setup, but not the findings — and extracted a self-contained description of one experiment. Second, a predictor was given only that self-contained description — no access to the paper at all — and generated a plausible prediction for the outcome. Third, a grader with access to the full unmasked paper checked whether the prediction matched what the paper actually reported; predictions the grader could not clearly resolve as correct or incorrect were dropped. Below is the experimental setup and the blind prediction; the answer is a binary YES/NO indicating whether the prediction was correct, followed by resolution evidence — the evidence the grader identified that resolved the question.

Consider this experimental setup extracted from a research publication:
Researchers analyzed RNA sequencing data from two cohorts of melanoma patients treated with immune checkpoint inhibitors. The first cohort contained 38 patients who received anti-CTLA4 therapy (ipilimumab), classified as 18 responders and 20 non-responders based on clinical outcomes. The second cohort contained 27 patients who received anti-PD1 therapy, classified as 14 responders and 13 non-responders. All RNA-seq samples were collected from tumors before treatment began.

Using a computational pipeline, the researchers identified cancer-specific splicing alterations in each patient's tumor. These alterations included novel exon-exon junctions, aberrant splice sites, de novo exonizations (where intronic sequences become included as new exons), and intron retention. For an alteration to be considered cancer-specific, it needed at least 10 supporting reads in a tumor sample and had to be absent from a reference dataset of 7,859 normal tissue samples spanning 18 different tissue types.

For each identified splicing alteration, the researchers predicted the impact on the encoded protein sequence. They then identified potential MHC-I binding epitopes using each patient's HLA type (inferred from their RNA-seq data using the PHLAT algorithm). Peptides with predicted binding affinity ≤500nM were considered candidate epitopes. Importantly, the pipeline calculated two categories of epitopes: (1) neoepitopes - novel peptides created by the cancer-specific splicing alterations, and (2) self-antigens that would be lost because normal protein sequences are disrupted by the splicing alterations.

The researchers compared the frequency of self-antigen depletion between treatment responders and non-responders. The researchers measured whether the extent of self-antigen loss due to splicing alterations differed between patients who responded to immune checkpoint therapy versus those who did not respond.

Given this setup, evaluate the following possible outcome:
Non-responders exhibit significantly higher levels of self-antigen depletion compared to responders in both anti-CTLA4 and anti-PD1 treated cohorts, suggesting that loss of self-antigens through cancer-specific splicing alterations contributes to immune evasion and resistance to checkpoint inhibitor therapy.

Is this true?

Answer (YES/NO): NO